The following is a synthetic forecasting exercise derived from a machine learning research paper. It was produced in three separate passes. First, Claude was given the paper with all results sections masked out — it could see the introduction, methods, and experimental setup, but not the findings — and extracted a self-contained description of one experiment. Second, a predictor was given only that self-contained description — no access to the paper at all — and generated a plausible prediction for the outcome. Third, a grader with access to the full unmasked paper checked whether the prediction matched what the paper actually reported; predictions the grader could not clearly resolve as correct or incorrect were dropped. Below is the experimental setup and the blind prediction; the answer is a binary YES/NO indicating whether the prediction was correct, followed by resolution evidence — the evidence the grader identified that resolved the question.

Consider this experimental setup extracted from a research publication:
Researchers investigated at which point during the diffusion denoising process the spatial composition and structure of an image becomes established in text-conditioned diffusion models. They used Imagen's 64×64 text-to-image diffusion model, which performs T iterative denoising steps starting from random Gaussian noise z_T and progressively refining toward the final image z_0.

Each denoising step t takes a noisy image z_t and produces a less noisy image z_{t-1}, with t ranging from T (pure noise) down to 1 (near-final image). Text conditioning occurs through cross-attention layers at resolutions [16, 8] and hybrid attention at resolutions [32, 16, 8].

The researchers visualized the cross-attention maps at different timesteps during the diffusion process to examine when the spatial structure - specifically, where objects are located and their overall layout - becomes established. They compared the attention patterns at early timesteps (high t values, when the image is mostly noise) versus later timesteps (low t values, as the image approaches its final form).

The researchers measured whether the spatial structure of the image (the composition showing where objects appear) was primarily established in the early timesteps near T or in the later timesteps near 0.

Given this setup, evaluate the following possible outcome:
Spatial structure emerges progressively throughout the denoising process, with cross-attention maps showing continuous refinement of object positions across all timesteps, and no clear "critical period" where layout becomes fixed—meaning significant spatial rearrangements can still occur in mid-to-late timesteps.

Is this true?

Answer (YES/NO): NO